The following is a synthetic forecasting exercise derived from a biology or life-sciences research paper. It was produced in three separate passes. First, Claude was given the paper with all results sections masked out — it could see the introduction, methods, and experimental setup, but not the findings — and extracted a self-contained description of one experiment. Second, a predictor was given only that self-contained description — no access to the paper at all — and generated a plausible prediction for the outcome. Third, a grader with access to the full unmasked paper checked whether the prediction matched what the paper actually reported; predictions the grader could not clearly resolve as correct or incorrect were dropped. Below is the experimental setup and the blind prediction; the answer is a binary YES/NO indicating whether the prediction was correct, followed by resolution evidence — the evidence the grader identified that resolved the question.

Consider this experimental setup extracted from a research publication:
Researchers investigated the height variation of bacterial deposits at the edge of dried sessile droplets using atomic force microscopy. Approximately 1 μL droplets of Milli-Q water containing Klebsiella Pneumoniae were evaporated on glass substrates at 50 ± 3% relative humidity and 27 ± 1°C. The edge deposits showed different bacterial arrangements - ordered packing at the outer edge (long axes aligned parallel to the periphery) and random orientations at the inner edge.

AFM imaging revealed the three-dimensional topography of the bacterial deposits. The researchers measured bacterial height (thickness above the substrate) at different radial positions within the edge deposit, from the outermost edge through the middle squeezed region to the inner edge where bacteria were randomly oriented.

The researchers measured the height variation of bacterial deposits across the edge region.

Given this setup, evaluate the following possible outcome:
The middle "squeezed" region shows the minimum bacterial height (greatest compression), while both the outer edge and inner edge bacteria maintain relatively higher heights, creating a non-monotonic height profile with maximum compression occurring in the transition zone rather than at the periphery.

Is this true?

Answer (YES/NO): NO